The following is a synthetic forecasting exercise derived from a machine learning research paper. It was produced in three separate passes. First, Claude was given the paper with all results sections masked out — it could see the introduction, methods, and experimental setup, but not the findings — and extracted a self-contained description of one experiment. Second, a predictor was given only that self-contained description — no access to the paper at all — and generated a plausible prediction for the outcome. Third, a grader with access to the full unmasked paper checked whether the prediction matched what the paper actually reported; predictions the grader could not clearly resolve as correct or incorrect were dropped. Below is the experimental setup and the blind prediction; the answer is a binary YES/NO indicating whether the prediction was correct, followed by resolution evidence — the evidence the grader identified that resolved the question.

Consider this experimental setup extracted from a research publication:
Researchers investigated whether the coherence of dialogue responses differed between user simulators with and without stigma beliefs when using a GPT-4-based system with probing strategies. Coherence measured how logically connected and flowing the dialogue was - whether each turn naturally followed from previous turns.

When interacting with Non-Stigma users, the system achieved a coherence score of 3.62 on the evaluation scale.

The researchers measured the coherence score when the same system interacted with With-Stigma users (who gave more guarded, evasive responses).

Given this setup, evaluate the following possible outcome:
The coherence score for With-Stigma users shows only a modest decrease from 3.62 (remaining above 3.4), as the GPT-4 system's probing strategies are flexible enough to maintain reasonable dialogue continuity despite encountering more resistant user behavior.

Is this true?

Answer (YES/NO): NO